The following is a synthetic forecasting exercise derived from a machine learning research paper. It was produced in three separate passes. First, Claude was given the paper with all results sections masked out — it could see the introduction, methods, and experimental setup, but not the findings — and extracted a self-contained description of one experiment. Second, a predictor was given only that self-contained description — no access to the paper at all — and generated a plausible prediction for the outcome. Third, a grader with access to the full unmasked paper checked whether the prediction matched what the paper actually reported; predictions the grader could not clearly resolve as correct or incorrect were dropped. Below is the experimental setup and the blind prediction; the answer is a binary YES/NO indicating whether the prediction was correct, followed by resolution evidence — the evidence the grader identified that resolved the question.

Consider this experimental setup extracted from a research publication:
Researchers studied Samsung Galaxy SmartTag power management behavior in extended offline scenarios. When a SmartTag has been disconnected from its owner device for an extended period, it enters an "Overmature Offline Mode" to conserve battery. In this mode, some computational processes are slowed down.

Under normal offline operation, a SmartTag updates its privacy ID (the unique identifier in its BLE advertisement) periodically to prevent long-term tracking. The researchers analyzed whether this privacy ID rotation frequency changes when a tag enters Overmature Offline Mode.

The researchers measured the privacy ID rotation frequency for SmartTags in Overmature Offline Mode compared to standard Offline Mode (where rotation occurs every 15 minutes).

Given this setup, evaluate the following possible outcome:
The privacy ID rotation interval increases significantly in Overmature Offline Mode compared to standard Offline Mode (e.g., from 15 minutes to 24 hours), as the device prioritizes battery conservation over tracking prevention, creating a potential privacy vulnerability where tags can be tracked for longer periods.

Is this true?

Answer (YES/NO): YES